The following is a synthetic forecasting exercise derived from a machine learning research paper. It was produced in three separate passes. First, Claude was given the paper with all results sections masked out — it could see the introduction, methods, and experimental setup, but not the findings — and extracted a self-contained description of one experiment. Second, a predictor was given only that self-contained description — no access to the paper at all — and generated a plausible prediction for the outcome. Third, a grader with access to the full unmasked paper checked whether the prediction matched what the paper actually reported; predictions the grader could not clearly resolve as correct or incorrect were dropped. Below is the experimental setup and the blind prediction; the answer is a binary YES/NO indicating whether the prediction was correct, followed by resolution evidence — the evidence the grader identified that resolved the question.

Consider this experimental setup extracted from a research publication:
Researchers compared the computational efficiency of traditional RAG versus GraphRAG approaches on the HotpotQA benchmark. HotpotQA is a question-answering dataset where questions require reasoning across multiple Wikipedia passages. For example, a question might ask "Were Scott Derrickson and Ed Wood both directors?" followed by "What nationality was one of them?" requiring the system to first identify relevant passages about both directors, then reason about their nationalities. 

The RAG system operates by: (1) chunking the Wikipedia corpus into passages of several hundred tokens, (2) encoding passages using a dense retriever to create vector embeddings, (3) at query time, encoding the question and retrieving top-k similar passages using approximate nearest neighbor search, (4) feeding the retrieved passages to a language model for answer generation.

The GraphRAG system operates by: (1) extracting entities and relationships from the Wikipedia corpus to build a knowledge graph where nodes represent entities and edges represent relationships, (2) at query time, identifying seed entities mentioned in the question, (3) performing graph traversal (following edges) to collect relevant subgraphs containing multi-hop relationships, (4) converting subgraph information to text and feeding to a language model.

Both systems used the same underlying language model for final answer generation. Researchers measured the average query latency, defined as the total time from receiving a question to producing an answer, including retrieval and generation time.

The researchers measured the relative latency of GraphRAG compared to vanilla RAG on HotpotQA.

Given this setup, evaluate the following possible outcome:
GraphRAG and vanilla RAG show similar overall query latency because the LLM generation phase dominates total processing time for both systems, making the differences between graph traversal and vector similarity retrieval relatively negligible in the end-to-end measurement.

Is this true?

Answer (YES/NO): NO